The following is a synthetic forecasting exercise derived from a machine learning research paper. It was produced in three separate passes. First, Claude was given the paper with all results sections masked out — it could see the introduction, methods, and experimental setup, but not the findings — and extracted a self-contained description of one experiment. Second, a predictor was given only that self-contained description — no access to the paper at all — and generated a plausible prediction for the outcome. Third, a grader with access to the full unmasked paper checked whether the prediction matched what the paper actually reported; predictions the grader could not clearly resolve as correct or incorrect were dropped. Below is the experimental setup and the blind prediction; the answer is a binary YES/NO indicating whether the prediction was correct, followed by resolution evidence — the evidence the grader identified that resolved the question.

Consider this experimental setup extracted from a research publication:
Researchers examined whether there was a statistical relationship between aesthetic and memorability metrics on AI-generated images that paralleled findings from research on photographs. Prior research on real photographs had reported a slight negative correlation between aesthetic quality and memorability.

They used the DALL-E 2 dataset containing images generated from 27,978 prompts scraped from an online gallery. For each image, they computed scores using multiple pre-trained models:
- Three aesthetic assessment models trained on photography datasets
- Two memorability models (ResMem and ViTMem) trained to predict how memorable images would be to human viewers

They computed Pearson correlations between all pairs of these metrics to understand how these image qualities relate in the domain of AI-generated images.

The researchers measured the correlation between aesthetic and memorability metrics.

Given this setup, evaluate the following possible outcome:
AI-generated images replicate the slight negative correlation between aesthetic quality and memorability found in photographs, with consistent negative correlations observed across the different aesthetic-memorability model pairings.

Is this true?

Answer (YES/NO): YES